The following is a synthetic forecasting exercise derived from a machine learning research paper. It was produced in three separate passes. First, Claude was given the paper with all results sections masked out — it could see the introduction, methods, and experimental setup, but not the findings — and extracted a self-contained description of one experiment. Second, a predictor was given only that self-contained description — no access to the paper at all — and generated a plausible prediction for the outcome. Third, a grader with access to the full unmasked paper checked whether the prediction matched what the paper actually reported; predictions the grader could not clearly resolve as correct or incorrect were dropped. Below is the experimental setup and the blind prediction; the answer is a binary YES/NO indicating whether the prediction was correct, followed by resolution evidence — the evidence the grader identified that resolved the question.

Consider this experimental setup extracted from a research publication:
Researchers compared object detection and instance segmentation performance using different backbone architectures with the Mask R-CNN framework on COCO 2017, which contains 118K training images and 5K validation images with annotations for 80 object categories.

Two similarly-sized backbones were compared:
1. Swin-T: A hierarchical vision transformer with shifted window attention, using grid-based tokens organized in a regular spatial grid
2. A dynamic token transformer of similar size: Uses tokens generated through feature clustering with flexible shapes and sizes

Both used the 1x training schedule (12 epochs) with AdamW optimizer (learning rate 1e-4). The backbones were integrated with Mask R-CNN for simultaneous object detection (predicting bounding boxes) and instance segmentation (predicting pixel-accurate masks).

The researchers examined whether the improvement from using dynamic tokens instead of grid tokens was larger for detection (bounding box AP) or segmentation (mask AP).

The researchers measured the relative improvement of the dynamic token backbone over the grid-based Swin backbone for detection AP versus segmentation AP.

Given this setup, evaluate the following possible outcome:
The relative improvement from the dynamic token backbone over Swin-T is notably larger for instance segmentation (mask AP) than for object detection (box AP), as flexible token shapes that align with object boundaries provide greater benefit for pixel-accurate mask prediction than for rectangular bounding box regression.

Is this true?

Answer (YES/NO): NO